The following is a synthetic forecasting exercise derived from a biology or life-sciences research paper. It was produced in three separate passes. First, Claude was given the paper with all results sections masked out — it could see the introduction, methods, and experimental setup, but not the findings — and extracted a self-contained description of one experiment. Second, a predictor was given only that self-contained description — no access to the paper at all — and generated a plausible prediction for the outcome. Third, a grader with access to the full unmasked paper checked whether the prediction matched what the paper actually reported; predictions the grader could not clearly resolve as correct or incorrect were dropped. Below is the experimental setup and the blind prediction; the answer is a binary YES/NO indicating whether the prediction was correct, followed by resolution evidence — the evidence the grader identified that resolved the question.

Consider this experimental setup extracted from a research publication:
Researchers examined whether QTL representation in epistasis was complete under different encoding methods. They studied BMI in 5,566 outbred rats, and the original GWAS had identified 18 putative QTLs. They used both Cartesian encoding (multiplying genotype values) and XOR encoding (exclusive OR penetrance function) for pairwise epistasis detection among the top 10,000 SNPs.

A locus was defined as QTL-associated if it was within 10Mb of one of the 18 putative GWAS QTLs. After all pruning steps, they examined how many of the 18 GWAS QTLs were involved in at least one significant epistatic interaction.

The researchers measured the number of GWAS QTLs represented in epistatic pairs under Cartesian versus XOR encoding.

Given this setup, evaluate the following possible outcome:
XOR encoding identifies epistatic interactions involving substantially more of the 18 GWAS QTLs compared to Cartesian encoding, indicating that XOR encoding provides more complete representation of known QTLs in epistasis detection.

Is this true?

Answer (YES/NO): YES